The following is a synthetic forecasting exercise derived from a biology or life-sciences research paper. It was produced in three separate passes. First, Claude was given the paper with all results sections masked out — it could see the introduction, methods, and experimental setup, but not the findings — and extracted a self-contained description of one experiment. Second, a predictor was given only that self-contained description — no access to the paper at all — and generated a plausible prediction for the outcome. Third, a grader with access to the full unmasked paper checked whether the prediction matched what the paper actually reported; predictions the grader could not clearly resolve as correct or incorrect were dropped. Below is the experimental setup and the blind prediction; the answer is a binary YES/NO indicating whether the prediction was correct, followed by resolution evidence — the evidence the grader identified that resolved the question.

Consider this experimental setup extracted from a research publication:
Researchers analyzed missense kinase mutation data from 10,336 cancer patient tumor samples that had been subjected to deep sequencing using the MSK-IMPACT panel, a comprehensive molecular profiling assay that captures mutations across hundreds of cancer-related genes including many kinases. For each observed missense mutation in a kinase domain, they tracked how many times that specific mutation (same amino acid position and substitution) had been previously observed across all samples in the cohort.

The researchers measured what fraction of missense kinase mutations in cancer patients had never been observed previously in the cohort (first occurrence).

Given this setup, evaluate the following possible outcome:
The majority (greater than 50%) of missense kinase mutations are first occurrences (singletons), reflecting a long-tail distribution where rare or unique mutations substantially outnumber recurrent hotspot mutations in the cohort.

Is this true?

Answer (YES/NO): YES